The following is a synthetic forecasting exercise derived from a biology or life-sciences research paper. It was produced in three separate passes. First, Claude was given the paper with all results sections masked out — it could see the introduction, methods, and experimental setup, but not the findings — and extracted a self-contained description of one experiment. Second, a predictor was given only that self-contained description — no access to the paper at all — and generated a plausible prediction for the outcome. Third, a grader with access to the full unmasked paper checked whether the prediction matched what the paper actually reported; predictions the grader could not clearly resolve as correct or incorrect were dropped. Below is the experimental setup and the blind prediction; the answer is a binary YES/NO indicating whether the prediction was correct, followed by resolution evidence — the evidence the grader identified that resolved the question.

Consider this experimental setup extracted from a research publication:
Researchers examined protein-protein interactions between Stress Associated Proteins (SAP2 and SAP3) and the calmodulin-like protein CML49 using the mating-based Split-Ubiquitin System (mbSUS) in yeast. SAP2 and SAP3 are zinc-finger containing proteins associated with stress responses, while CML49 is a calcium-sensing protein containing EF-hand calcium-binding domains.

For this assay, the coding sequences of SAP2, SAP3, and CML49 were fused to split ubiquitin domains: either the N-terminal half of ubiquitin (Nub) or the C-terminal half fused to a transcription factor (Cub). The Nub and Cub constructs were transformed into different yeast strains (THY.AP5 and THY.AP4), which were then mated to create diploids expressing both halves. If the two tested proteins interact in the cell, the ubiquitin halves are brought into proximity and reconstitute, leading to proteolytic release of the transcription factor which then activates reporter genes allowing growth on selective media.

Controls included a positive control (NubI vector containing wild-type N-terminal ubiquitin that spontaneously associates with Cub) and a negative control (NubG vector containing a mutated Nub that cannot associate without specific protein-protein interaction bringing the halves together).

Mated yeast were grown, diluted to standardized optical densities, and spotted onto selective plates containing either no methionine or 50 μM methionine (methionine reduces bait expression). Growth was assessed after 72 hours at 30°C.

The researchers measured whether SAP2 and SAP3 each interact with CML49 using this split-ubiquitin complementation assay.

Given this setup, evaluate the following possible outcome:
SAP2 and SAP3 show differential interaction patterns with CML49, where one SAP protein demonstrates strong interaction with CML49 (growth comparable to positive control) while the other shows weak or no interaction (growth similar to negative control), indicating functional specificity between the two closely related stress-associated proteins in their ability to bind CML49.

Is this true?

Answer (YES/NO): NO